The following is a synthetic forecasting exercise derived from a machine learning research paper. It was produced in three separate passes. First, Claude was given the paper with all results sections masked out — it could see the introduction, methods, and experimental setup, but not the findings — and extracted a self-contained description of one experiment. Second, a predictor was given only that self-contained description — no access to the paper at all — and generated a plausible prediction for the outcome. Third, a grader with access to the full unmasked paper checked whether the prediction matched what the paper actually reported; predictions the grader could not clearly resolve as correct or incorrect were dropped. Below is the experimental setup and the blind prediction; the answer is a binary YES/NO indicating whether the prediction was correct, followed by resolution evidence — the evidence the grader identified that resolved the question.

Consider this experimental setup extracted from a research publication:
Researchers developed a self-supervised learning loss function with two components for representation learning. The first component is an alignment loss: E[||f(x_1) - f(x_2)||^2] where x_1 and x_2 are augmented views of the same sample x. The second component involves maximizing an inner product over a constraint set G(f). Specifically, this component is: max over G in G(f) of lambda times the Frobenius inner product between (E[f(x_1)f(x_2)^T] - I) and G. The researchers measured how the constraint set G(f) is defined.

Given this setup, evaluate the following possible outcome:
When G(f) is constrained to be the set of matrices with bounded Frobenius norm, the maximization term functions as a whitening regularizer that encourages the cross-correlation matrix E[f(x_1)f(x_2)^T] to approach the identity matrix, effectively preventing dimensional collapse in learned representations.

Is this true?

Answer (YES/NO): YES